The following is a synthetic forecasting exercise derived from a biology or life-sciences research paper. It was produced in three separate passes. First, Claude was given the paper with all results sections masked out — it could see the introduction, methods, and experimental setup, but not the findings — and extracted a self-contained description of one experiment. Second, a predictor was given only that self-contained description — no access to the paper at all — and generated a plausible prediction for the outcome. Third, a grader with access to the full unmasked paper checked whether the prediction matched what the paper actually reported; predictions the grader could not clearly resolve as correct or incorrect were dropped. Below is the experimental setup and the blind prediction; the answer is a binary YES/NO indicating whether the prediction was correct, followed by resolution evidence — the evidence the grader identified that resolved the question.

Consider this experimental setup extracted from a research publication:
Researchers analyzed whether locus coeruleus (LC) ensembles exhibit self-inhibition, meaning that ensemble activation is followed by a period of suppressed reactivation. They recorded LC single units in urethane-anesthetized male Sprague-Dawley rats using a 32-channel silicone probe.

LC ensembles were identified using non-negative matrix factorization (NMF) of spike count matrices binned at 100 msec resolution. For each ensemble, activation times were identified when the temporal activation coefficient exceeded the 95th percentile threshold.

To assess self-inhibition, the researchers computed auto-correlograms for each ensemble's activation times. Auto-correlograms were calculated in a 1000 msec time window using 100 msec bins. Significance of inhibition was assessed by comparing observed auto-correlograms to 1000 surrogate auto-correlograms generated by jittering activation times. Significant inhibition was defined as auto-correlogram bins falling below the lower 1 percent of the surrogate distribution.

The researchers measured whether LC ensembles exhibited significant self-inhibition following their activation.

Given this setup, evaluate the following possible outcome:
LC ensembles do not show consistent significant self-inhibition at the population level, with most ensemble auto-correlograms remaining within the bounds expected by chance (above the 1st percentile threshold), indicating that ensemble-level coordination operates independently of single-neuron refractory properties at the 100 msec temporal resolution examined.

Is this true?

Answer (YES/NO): NO